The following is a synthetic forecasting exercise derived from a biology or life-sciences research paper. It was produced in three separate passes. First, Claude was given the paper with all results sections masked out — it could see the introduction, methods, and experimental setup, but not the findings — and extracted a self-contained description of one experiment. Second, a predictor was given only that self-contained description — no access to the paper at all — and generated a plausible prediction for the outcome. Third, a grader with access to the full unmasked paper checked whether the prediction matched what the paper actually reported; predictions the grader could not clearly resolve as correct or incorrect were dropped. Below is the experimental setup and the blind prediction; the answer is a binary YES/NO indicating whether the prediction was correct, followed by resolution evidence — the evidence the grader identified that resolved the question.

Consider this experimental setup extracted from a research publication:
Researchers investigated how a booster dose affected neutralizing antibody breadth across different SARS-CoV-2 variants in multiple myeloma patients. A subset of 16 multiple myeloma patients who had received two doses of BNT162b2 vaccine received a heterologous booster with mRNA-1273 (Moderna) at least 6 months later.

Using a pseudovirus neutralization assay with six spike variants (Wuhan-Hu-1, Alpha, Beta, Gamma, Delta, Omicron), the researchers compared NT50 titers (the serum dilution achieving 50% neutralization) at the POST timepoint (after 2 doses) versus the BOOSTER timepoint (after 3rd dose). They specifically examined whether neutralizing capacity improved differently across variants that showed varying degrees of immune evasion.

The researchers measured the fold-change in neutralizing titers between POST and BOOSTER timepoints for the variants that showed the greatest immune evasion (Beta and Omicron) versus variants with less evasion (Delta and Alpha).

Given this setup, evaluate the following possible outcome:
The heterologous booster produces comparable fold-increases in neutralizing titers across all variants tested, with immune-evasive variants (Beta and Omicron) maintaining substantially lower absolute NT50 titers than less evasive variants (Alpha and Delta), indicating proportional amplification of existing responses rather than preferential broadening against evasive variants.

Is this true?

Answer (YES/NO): NO